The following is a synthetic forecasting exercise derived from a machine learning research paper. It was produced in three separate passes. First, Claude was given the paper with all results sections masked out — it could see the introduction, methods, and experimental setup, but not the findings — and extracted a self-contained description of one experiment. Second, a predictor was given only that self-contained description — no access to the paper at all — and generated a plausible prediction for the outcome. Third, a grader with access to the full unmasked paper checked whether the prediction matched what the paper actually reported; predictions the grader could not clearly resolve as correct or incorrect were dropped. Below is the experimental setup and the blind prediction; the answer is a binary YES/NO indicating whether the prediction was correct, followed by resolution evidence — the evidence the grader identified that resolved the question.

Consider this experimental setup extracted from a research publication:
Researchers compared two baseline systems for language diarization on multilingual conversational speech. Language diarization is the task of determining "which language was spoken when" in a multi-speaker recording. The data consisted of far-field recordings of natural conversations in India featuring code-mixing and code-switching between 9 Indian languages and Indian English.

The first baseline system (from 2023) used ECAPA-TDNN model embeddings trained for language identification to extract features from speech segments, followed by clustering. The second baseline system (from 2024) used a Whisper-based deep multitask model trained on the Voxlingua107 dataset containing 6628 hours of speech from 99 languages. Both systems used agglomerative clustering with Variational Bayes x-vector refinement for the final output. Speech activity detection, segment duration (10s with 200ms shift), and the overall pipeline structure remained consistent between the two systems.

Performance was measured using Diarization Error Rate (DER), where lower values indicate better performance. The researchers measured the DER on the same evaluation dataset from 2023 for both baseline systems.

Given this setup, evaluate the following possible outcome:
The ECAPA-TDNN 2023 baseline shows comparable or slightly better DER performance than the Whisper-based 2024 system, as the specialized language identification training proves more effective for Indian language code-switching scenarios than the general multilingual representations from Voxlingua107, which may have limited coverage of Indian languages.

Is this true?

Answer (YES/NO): NO